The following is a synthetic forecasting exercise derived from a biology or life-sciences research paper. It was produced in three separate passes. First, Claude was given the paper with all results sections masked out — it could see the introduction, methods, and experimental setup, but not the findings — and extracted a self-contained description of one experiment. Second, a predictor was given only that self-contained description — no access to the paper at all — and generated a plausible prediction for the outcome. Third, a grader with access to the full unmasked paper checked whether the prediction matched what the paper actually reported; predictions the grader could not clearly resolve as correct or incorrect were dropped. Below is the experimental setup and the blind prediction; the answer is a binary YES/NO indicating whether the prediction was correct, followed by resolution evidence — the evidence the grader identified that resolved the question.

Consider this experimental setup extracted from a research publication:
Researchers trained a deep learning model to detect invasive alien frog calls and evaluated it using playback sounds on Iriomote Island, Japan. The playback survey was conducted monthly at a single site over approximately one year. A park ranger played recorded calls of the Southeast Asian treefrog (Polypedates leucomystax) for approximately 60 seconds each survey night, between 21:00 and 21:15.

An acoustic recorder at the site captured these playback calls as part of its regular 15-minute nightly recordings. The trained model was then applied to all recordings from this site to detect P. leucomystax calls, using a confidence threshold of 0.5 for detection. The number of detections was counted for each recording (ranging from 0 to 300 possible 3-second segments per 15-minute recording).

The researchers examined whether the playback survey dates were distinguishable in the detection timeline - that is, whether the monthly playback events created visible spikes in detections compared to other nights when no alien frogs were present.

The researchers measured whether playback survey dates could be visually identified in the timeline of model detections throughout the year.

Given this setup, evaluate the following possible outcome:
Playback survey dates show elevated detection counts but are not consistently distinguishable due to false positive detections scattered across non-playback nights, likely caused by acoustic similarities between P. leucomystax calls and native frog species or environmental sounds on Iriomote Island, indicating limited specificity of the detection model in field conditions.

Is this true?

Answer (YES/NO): NO